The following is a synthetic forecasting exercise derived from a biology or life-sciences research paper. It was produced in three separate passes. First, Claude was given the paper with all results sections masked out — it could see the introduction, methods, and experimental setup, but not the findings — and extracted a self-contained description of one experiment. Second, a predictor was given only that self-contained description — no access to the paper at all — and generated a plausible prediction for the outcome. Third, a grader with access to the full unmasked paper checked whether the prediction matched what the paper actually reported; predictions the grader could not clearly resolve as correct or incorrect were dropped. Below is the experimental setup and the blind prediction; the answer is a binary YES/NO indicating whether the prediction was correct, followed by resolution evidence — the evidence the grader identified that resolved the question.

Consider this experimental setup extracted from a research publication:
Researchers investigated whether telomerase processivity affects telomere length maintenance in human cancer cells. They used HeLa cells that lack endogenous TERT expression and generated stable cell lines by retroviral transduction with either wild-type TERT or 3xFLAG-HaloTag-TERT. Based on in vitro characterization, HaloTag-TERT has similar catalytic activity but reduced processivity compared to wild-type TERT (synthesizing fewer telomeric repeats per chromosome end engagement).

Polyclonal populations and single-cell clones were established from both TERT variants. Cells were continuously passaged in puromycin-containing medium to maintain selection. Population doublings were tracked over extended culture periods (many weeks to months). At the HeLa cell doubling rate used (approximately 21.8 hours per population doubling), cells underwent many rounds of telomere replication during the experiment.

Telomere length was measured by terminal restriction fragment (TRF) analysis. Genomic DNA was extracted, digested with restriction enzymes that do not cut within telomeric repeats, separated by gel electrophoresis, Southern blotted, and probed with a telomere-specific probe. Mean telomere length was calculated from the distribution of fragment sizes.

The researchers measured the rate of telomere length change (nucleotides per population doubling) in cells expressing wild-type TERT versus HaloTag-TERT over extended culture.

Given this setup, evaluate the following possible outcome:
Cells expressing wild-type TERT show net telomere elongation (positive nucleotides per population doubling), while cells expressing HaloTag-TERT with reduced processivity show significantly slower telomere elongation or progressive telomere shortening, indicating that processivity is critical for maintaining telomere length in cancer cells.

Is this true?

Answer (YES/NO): YES